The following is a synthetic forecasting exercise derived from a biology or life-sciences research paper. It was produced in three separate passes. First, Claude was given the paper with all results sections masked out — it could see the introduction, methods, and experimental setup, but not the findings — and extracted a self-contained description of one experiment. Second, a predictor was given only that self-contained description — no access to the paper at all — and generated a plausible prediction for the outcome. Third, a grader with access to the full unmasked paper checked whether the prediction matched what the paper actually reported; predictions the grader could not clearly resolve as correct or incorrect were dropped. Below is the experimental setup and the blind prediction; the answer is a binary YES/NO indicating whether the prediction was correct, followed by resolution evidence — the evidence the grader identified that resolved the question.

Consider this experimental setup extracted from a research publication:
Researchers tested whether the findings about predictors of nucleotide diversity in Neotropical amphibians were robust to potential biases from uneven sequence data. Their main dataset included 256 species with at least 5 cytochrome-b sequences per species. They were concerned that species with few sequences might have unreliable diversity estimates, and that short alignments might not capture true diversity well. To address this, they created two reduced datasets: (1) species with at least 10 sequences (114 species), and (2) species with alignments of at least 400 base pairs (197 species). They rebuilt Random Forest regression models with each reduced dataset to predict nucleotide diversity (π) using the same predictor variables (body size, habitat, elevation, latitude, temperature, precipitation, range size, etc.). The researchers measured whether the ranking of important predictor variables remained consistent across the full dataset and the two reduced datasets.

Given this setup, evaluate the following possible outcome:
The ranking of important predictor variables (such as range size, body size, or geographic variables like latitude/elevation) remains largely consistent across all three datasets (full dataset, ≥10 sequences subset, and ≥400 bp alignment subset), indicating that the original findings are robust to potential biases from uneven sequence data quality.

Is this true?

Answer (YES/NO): YES